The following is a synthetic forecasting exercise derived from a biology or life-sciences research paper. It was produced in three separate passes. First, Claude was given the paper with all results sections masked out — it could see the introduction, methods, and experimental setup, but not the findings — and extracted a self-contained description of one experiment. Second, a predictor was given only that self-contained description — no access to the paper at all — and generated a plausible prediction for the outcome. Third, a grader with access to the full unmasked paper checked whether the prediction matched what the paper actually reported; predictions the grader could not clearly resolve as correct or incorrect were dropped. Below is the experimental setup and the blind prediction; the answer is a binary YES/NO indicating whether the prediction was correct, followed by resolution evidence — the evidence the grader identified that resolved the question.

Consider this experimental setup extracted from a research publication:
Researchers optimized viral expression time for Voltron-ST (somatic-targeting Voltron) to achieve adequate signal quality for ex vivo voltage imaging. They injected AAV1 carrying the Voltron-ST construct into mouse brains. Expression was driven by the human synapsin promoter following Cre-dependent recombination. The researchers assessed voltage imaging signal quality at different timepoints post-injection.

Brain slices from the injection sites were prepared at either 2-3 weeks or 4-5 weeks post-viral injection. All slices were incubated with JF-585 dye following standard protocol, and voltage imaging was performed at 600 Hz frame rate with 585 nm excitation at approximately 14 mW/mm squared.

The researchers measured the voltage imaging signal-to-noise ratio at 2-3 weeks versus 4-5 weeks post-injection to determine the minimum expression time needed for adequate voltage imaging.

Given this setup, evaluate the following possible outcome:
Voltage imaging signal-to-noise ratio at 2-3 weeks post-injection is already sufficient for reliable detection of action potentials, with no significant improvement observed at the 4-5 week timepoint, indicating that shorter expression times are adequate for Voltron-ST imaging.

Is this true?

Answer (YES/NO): NO